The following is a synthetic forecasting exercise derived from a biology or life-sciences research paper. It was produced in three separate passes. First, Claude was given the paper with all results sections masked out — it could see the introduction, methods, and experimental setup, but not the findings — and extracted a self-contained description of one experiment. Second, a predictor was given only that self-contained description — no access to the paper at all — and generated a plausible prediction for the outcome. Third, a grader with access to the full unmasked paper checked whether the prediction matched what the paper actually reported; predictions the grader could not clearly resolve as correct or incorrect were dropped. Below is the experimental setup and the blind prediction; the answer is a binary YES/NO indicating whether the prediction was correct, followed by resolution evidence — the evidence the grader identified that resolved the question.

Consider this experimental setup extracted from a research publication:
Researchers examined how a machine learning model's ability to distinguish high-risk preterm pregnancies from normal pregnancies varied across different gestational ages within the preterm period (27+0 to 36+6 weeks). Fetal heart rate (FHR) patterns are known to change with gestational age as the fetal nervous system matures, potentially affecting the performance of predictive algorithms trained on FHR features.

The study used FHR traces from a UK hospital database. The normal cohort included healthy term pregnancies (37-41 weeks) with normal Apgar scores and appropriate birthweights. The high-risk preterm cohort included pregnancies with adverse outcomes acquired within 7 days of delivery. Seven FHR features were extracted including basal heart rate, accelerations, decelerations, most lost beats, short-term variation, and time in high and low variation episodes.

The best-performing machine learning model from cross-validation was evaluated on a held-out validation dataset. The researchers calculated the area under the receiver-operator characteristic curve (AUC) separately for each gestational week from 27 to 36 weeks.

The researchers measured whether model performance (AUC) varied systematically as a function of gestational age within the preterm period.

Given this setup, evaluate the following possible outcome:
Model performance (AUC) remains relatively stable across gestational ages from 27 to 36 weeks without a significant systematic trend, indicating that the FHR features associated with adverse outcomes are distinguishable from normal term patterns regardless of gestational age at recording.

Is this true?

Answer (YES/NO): NO